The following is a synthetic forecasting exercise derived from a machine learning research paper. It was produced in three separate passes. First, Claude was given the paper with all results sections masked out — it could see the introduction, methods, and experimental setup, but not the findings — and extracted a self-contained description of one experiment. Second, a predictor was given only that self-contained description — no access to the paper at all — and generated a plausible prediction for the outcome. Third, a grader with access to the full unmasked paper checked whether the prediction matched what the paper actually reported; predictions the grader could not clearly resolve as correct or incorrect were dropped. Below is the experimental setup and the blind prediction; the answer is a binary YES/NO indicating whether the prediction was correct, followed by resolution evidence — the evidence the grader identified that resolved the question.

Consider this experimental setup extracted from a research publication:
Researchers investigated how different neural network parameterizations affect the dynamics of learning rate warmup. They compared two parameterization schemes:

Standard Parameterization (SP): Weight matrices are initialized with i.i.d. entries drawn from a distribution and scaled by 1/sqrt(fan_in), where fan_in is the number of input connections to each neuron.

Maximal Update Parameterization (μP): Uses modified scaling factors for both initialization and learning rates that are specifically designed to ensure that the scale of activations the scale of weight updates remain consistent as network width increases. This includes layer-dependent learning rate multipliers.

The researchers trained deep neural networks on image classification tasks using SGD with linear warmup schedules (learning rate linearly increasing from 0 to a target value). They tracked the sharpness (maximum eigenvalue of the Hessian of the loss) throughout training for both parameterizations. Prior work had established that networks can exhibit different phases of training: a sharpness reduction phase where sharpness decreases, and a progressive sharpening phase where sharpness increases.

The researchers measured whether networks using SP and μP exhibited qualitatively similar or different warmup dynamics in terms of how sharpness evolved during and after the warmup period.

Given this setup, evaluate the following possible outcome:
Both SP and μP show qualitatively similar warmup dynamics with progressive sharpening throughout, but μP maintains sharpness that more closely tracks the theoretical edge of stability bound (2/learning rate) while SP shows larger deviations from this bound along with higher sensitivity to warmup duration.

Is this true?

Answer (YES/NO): NO